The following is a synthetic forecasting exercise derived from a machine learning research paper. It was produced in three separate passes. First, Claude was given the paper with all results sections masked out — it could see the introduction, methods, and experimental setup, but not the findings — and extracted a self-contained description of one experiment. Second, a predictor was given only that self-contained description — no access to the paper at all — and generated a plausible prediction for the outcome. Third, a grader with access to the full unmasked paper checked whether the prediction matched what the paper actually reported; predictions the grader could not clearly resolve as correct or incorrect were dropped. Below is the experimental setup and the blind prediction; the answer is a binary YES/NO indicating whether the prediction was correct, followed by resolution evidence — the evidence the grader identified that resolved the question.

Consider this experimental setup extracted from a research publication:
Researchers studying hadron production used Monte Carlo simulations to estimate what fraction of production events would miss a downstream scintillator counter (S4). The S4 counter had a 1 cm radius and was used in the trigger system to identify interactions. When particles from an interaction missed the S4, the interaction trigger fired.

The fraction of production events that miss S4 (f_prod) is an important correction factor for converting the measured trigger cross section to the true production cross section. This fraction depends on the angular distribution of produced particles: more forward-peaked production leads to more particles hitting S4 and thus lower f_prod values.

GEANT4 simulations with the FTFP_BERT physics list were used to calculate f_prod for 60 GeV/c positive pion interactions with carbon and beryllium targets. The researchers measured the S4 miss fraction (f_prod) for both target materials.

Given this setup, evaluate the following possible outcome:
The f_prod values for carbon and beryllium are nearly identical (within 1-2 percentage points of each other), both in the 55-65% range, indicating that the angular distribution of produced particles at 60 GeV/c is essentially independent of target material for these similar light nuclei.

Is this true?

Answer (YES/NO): NO